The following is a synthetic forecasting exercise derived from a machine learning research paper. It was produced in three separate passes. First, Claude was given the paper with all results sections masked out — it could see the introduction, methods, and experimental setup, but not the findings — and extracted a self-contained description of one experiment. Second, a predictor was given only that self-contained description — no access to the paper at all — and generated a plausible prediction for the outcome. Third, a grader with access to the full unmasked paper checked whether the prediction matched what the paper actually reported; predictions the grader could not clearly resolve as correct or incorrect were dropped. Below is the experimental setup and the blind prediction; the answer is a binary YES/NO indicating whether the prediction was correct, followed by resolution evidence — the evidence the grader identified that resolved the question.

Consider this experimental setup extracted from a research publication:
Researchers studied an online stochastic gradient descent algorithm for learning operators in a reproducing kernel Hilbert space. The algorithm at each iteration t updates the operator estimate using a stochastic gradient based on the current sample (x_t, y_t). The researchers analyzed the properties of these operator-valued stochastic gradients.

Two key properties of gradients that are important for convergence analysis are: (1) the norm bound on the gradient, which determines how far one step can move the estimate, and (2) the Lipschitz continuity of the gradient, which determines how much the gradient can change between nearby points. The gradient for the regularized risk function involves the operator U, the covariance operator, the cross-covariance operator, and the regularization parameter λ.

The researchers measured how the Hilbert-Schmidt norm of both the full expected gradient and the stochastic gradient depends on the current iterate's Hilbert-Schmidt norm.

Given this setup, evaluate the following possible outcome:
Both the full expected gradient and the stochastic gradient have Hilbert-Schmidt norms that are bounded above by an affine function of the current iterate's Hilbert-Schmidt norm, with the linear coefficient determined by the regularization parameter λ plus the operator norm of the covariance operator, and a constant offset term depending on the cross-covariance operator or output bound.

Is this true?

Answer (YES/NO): NO